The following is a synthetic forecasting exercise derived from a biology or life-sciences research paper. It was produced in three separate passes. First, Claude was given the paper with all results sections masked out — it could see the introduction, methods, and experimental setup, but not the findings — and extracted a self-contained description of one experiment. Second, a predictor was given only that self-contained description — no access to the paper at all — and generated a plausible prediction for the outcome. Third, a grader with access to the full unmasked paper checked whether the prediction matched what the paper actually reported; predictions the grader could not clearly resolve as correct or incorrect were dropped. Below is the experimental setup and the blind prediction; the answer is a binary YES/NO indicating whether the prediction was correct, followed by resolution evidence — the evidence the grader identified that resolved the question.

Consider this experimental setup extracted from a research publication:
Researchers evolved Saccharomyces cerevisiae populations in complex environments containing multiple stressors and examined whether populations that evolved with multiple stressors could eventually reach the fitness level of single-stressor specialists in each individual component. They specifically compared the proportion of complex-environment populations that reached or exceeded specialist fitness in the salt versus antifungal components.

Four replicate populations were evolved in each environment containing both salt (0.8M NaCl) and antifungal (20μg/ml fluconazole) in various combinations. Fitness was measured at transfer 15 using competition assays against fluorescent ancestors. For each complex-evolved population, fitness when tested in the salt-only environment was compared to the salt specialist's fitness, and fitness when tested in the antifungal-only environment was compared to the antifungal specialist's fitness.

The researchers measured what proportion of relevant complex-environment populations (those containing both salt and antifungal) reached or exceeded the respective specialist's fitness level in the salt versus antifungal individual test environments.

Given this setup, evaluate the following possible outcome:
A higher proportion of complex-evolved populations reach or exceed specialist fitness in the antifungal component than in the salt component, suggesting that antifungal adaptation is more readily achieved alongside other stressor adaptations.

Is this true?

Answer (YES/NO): YES